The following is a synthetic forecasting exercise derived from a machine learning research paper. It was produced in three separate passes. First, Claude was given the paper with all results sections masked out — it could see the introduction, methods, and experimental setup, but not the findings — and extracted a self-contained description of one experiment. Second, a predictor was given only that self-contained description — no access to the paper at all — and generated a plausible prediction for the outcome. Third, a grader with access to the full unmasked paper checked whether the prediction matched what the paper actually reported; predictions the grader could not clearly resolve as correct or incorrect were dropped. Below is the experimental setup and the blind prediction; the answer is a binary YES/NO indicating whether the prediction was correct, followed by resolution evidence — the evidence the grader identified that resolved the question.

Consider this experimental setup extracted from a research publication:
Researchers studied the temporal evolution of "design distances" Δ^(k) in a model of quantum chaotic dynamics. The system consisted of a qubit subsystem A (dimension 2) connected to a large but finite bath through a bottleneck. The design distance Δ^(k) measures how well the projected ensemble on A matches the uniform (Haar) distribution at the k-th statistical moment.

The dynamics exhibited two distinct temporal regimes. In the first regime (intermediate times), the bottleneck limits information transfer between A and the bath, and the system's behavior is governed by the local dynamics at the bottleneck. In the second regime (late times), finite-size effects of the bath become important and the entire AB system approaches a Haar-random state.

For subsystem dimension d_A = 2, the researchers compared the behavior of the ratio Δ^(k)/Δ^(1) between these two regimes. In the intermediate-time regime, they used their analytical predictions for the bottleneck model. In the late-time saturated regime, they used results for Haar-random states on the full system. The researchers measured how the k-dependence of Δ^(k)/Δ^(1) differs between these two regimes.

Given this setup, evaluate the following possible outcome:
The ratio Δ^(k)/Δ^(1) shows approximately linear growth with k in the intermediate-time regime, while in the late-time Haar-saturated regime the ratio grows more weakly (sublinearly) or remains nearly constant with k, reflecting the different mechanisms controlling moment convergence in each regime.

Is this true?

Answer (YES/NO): NO